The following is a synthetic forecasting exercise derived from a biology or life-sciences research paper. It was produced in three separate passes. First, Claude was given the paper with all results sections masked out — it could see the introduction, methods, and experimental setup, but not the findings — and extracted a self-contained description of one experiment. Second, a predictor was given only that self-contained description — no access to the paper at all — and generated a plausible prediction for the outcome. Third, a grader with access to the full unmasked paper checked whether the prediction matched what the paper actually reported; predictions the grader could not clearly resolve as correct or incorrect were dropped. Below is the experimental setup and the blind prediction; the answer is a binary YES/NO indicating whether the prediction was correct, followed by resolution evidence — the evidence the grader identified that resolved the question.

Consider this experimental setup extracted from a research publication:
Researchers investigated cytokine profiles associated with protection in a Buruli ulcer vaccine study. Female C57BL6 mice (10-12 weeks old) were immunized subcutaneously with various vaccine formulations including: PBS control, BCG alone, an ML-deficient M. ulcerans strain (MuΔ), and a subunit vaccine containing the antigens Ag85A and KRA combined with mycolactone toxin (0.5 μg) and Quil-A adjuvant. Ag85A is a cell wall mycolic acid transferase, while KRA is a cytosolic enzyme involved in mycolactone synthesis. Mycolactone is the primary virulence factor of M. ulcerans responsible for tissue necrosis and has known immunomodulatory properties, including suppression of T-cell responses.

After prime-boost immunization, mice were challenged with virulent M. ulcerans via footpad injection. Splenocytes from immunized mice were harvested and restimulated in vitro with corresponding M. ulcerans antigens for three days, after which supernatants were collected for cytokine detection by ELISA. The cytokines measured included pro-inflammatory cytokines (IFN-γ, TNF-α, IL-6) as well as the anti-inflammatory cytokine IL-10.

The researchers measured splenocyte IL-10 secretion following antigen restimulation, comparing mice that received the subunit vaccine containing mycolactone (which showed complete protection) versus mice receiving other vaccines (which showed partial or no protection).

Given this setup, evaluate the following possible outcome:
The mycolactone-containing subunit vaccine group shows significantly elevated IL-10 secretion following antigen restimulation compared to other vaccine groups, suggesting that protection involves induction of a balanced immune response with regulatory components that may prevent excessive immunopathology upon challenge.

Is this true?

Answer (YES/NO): YES